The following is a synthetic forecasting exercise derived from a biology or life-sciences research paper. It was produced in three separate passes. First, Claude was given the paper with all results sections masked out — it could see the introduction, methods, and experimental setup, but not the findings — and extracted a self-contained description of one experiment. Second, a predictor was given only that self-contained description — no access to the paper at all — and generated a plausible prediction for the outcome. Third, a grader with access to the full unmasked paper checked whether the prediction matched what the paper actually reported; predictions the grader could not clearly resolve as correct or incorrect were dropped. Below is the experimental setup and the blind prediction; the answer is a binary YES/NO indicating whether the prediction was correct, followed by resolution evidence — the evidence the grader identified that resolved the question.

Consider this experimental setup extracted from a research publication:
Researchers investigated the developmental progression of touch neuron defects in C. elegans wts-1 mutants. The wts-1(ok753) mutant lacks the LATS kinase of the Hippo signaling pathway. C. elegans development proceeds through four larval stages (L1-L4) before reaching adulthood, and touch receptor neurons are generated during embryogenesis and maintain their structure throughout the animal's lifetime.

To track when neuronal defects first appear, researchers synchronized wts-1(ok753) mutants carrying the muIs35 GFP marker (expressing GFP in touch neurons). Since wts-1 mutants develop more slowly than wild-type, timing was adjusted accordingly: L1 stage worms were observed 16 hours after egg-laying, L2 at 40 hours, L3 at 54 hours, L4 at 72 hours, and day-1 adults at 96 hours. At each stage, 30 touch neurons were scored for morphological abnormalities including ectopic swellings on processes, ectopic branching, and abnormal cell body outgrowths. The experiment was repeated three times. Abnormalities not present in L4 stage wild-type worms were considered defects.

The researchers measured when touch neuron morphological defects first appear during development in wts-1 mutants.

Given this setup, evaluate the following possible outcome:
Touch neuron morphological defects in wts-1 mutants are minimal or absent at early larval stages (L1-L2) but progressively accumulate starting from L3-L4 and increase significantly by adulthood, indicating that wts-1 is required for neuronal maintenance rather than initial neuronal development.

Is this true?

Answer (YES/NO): YES